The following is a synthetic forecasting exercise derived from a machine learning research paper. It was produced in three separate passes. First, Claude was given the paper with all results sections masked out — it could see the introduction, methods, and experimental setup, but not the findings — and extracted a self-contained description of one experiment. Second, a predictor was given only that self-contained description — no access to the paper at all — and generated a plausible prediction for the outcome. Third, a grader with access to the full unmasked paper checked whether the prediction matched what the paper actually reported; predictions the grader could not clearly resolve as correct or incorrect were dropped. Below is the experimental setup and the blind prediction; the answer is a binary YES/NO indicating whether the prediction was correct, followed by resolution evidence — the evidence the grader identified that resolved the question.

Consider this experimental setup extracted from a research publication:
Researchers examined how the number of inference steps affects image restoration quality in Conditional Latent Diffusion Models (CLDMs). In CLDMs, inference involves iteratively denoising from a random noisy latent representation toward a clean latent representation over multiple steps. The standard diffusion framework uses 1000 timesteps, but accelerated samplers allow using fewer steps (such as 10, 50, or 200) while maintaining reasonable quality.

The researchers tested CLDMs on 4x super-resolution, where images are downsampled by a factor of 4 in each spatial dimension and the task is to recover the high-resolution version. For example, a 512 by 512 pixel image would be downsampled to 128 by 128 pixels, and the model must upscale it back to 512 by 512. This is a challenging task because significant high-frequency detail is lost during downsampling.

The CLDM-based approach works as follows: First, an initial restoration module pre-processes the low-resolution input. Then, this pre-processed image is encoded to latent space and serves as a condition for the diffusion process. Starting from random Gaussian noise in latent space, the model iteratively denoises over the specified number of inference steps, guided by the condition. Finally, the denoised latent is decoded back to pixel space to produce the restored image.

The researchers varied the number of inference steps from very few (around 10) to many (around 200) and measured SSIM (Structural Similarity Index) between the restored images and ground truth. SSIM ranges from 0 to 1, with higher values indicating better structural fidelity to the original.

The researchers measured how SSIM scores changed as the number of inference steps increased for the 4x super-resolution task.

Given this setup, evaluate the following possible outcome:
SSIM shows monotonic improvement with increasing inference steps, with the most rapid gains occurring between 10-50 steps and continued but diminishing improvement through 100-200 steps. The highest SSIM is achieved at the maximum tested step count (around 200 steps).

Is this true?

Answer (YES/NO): NO